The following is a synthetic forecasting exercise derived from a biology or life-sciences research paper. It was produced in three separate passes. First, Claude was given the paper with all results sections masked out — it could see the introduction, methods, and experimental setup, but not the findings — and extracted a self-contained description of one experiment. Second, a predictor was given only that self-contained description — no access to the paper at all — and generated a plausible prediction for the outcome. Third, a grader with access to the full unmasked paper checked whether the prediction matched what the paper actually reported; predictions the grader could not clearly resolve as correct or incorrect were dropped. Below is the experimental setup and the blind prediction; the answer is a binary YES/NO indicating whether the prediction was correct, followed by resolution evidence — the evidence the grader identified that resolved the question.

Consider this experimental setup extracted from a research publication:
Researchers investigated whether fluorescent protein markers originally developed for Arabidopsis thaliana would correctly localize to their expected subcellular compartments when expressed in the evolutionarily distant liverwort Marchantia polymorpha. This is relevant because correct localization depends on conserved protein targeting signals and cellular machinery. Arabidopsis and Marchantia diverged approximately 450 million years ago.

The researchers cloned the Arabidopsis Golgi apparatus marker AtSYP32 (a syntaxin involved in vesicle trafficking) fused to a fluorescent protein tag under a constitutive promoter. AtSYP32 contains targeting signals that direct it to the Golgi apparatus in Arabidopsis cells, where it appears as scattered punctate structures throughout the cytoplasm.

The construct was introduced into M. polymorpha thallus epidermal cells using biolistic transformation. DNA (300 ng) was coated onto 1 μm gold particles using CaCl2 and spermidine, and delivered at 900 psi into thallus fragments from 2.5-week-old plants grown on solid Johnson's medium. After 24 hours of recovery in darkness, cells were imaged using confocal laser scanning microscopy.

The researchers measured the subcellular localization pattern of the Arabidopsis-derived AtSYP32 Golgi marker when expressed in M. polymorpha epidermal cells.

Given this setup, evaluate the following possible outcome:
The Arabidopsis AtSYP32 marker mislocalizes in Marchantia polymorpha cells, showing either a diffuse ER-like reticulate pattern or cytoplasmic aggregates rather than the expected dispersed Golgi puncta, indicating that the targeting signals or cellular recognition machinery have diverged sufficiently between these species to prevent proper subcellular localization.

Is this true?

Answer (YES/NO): NO